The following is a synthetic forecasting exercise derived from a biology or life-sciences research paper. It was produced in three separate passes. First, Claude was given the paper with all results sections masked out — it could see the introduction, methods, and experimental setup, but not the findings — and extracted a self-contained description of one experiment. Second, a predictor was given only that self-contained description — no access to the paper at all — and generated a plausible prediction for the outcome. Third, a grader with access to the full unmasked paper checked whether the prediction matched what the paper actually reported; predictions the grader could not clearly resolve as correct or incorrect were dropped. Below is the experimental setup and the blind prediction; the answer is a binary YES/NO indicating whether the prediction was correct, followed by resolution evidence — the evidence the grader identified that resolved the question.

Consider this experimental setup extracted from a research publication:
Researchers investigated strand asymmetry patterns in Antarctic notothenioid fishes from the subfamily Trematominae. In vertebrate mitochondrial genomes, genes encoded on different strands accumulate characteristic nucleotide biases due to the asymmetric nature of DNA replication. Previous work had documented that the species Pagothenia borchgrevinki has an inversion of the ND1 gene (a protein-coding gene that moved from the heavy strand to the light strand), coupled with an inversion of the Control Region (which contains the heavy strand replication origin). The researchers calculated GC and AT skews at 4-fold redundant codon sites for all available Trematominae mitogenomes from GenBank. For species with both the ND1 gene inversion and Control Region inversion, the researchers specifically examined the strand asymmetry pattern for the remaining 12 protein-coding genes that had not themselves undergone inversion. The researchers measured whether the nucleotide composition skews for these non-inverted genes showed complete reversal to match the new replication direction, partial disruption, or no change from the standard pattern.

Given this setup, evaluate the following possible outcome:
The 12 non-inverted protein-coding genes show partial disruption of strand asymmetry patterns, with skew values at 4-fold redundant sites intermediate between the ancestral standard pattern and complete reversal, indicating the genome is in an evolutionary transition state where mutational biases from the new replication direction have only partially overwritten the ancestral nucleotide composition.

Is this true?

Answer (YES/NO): YES